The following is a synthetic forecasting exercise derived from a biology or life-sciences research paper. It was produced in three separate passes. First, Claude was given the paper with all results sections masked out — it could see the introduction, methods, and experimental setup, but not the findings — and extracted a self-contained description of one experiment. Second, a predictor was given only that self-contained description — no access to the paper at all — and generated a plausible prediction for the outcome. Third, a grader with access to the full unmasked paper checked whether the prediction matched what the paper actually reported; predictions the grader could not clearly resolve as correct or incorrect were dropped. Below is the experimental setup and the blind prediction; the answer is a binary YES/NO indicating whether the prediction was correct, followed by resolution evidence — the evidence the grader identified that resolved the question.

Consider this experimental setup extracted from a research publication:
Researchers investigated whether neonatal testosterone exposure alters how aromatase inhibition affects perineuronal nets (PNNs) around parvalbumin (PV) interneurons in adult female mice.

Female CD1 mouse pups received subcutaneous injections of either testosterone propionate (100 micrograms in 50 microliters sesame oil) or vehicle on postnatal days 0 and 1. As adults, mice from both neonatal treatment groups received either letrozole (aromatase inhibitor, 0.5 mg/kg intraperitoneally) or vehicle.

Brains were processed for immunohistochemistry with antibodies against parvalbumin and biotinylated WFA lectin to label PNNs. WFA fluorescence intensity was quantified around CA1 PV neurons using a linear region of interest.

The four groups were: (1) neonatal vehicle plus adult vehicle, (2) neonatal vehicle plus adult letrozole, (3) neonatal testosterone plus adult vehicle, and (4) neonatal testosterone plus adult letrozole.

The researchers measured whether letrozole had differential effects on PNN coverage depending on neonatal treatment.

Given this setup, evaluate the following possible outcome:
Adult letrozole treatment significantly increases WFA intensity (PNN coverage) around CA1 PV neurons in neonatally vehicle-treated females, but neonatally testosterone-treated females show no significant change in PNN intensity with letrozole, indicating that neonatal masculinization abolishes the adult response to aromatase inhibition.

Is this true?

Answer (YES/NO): NO